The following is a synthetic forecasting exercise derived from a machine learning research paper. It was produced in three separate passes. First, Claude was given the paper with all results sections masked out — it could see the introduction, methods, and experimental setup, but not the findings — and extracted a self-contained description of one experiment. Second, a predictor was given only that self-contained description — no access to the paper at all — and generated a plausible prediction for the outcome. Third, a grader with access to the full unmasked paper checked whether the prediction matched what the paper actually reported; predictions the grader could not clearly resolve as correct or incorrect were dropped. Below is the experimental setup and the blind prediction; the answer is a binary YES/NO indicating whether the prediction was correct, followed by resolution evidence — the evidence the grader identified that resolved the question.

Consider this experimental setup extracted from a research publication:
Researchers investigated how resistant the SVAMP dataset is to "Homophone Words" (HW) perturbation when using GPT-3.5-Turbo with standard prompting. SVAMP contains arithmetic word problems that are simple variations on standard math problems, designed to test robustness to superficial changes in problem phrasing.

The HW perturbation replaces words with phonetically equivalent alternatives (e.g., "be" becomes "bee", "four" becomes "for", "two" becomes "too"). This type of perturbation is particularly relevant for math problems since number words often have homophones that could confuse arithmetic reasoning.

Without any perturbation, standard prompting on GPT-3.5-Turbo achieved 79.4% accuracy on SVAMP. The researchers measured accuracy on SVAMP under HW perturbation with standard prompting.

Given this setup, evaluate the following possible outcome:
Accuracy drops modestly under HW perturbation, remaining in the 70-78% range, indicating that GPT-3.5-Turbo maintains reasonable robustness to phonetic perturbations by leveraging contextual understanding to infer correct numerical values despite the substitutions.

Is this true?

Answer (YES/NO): NO